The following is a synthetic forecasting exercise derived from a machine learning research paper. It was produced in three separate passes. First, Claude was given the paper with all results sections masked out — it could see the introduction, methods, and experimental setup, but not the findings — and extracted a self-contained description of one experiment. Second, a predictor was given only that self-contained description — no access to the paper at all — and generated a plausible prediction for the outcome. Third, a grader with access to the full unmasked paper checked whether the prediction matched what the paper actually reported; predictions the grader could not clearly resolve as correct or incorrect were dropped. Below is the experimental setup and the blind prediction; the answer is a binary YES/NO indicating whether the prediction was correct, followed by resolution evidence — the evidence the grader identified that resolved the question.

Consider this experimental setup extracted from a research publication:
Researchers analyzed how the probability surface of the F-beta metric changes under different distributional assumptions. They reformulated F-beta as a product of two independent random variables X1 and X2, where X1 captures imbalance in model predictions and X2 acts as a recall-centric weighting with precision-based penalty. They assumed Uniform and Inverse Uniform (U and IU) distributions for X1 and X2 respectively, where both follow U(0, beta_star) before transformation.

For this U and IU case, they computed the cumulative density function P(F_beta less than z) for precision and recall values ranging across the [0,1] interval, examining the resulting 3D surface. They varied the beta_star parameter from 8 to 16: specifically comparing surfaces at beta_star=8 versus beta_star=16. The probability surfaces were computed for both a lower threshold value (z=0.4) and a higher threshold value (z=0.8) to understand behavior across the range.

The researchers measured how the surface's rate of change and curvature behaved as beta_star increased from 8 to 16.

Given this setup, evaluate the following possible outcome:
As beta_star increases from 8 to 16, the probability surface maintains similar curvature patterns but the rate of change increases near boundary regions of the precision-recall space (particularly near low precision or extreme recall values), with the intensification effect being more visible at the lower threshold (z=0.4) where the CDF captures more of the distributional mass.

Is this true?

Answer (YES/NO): NO